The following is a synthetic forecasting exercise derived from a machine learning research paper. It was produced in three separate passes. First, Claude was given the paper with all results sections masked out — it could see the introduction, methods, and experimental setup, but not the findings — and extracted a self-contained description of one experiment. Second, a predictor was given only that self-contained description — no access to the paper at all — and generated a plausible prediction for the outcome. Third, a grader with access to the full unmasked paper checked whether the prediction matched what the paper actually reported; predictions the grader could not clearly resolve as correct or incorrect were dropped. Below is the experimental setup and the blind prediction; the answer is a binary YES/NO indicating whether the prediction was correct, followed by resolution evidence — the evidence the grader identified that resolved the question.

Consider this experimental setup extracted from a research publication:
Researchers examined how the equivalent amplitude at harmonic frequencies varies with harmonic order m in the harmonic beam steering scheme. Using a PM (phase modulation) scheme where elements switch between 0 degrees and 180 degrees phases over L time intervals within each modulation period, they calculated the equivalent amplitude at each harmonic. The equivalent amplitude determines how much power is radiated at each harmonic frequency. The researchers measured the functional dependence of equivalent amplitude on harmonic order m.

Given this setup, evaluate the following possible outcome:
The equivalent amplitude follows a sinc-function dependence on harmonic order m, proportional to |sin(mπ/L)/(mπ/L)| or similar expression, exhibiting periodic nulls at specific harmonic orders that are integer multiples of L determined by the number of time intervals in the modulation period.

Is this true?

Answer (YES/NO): YES